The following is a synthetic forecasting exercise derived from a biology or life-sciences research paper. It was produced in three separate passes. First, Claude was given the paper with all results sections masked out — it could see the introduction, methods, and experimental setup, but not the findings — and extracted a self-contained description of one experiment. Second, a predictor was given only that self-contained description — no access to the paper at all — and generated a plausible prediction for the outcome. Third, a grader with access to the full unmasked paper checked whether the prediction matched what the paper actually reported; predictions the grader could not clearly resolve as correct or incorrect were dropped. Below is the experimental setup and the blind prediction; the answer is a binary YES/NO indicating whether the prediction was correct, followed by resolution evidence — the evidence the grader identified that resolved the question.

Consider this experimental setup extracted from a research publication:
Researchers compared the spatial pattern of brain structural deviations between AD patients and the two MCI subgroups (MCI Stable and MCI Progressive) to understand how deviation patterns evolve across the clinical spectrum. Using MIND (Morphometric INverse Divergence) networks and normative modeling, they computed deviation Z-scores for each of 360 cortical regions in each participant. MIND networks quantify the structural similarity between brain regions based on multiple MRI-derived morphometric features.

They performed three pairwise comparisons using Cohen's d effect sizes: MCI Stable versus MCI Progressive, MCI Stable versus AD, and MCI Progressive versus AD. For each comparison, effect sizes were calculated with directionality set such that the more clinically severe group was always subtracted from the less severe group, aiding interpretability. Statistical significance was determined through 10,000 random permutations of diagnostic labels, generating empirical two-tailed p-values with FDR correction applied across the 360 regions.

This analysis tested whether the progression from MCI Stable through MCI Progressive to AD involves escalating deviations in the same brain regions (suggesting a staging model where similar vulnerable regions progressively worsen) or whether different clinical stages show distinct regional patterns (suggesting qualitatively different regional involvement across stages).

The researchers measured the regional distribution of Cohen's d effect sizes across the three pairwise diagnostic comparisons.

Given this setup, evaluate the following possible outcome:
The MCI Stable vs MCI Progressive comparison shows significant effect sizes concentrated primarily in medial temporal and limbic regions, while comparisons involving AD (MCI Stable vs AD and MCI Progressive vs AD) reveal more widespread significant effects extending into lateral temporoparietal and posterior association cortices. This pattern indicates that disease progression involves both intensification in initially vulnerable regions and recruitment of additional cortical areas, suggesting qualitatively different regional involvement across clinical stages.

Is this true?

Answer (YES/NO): NO